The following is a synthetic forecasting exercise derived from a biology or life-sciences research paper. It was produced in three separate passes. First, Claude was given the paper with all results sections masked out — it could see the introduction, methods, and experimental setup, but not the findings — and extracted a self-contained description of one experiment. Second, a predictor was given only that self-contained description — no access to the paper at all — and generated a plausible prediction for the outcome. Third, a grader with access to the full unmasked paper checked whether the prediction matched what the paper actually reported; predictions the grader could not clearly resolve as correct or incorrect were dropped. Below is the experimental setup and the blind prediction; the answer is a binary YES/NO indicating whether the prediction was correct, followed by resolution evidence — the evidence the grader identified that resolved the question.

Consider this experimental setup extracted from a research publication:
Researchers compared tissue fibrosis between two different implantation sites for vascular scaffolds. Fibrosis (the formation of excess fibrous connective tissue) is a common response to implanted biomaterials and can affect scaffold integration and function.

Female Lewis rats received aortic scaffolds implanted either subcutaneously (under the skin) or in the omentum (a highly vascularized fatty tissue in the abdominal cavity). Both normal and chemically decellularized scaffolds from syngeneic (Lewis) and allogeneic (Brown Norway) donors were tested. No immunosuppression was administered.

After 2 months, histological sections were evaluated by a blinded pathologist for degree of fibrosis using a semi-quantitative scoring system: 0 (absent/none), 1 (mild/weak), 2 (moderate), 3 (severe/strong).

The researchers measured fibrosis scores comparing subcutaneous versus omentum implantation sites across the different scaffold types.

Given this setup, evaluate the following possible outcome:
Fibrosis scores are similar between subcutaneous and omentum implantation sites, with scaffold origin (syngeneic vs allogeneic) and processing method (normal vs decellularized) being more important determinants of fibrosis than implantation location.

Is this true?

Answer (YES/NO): NO